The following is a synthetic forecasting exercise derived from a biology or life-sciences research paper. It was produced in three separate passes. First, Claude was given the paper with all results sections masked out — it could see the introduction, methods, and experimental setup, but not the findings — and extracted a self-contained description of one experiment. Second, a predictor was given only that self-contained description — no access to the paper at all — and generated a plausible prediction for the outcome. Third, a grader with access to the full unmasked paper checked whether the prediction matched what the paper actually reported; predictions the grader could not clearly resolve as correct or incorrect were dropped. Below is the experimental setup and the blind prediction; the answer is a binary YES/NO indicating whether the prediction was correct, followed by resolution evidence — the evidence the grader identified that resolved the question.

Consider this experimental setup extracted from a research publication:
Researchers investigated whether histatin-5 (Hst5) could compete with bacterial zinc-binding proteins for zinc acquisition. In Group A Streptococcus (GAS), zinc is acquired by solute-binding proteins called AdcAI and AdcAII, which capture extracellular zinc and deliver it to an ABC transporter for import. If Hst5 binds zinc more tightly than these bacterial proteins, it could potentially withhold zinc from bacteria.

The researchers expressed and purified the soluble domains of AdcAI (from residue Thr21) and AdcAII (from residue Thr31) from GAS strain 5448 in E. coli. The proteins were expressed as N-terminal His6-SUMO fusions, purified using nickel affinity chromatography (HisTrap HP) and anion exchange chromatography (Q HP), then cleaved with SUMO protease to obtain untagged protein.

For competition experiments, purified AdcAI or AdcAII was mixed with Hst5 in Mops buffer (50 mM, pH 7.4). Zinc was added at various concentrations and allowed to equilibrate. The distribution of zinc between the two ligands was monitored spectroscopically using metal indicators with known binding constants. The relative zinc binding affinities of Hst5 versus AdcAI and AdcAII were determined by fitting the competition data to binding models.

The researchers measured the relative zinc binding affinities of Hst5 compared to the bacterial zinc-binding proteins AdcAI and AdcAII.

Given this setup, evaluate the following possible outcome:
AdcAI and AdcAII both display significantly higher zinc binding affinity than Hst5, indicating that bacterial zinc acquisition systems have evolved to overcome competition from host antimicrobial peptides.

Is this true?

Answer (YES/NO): YES